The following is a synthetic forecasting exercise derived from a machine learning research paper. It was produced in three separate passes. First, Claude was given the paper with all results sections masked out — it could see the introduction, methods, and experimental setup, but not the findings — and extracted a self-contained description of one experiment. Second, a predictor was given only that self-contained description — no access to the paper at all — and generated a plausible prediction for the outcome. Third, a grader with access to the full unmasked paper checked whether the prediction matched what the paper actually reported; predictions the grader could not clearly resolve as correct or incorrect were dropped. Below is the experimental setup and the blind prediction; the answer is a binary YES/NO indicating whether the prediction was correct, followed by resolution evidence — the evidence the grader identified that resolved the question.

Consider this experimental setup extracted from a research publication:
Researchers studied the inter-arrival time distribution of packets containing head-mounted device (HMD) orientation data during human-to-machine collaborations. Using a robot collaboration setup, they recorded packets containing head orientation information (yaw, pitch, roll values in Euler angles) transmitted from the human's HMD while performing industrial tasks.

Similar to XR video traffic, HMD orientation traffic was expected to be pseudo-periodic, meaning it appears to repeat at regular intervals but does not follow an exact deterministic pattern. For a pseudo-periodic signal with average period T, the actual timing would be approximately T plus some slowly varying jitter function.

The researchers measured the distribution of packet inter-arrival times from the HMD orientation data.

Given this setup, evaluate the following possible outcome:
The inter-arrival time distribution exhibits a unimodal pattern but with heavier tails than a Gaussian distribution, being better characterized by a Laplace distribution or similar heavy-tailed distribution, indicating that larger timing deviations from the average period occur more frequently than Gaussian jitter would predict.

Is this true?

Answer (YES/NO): NO